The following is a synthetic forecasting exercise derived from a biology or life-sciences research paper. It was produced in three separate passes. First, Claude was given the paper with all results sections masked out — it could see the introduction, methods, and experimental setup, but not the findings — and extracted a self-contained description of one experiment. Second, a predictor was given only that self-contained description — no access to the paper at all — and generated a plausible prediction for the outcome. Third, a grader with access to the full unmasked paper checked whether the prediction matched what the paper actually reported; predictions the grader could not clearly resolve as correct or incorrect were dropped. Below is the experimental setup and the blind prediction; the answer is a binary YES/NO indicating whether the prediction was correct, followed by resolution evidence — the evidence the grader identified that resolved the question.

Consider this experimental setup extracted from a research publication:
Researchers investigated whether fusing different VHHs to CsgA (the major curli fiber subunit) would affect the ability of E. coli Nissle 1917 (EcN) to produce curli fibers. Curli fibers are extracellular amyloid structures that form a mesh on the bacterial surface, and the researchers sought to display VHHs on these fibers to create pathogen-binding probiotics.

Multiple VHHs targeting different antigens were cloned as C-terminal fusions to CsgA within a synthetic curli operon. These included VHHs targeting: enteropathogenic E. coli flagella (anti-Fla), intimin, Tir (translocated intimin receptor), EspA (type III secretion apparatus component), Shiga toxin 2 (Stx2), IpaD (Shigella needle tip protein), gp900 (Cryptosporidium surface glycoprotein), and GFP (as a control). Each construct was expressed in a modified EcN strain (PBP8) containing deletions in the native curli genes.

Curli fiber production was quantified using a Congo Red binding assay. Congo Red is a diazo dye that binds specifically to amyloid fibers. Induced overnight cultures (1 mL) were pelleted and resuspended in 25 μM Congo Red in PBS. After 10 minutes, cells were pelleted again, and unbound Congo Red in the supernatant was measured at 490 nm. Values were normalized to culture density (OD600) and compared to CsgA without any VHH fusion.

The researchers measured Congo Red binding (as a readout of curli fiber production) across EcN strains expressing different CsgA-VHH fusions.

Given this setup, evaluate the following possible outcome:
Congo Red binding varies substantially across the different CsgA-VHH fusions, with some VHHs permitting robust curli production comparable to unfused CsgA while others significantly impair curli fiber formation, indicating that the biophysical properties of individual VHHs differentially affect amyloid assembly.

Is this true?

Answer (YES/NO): NO